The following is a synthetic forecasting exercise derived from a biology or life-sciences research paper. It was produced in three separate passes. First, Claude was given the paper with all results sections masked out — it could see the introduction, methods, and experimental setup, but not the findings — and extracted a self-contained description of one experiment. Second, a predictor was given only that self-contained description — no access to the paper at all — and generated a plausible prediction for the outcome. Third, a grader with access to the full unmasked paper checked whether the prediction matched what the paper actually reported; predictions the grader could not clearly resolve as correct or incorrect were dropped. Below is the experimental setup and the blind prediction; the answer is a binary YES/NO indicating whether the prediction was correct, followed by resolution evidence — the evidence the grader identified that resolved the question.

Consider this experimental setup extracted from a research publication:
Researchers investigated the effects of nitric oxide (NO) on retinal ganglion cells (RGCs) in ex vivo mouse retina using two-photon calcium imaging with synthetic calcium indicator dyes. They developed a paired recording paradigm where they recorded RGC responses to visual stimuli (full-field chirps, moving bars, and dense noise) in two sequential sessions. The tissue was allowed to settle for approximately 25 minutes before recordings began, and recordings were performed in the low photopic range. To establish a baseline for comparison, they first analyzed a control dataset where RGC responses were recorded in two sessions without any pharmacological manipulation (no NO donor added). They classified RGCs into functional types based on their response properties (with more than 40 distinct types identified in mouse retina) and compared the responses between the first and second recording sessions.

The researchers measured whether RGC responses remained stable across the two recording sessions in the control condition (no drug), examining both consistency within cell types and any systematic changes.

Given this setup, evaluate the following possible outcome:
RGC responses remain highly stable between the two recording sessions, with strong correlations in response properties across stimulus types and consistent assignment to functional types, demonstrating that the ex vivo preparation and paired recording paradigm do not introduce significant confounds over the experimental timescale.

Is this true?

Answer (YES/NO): NO